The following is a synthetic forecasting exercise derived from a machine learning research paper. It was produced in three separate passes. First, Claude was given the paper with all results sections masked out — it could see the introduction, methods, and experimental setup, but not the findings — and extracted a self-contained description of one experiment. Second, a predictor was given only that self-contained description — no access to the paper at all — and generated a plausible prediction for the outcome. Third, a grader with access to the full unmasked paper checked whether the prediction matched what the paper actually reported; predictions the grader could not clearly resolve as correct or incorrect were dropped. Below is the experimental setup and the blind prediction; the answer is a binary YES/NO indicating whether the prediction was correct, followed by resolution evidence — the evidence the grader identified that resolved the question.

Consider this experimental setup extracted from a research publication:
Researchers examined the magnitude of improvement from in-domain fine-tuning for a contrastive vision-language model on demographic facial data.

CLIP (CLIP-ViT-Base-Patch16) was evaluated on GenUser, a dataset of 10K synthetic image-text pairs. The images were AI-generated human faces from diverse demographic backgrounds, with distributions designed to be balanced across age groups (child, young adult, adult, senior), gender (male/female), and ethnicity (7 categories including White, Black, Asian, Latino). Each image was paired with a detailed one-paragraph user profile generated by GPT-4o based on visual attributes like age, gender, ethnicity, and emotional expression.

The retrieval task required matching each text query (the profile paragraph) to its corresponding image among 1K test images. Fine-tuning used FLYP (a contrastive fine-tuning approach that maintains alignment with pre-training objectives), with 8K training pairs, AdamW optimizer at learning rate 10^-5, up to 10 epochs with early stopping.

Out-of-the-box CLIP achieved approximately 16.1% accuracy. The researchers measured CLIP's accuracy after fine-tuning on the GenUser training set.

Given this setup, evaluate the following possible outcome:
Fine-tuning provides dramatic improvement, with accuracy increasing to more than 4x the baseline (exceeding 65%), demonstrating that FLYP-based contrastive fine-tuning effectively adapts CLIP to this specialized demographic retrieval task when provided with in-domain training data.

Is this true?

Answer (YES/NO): YES